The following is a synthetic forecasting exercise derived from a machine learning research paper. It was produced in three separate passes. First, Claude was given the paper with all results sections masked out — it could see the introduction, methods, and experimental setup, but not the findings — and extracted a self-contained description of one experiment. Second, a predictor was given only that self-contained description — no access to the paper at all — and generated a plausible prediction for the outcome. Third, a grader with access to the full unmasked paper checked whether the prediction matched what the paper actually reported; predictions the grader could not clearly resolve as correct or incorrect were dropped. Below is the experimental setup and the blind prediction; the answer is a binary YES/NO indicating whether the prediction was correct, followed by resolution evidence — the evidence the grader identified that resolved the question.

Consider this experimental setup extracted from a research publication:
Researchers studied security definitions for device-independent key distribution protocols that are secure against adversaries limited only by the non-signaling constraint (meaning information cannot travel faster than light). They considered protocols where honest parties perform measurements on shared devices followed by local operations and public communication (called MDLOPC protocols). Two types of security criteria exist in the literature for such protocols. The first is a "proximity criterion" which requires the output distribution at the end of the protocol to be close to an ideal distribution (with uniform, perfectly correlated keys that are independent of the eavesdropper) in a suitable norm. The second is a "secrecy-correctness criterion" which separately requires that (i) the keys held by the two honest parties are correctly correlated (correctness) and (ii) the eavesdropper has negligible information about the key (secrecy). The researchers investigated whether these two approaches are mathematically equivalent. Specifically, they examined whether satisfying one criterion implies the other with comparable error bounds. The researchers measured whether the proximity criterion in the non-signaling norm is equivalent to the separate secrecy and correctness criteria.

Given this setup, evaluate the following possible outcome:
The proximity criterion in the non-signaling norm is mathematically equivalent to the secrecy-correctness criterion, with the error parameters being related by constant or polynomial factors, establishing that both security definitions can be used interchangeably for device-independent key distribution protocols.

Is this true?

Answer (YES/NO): YES